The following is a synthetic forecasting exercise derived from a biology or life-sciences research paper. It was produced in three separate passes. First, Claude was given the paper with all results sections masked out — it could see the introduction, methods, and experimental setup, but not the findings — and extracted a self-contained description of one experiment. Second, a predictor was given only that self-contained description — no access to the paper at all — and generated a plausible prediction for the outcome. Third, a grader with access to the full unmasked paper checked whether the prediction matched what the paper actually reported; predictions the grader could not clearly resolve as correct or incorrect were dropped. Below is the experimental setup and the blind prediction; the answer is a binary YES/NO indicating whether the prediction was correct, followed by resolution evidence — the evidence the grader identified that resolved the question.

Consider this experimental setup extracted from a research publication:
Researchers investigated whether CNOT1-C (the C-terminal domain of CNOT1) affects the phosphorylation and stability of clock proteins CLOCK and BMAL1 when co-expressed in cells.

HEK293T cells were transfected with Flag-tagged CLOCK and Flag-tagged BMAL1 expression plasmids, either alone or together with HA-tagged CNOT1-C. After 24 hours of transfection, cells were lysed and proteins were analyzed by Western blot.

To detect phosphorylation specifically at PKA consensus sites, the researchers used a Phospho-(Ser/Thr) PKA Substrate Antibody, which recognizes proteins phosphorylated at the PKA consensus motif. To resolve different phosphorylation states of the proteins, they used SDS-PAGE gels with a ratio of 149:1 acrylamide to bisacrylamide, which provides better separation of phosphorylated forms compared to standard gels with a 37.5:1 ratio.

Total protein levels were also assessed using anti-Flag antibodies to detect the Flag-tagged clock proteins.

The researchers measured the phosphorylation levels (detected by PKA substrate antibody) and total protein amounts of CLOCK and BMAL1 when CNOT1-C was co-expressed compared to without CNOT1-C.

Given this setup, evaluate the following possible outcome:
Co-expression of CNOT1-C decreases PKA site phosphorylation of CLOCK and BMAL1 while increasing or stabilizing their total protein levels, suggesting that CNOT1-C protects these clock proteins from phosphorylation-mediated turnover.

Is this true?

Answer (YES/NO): NO